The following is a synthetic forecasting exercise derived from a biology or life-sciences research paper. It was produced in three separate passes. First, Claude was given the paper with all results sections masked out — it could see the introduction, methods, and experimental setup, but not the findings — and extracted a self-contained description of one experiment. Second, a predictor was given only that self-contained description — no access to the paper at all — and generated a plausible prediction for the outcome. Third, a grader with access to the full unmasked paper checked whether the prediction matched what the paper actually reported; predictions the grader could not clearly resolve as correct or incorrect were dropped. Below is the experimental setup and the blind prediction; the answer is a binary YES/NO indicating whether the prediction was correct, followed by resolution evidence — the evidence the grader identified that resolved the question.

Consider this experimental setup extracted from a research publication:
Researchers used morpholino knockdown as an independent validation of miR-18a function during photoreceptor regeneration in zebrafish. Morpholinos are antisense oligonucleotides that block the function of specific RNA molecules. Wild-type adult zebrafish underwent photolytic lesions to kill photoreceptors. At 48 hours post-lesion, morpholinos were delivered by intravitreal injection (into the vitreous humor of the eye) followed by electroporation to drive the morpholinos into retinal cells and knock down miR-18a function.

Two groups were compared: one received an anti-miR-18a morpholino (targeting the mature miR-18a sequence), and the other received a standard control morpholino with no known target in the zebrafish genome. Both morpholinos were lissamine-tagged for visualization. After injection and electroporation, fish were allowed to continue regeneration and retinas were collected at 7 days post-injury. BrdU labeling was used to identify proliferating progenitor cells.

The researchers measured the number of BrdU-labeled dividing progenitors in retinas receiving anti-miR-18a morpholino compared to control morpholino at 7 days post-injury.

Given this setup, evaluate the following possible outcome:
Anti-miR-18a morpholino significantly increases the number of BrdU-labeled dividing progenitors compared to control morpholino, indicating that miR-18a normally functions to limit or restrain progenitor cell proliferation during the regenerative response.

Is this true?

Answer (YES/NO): YES